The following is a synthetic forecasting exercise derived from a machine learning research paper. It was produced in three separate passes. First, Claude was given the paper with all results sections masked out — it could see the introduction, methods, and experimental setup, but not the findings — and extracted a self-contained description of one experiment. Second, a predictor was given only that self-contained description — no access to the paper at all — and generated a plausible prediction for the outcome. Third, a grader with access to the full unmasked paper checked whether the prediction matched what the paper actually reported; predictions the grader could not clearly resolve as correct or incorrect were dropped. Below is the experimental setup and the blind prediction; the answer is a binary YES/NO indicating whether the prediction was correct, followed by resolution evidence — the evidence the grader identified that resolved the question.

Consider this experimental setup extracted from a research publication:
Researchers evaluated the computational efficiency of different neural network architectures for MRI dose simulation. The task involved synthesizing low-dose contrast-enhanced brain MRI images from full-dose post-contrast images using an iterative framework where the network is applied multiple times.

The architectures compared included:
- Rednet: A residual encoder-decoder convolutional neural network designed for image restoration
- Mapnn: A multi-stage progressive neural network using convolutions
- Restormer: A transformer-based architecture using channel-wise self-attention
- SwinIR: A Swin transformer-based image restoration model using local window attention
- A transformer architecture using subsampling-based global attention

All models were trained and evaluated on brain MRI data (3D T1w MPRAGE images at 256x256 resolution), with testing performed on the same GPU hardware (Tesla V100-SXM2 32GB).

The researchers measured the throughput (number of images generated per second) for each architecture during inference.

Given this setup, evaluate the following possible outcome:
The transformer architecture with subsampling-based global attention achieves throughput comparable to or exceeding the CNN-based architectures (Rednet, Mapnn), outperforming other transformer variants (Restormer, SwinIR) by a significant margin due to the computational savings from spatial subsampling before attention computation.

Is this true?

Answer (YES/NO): NO